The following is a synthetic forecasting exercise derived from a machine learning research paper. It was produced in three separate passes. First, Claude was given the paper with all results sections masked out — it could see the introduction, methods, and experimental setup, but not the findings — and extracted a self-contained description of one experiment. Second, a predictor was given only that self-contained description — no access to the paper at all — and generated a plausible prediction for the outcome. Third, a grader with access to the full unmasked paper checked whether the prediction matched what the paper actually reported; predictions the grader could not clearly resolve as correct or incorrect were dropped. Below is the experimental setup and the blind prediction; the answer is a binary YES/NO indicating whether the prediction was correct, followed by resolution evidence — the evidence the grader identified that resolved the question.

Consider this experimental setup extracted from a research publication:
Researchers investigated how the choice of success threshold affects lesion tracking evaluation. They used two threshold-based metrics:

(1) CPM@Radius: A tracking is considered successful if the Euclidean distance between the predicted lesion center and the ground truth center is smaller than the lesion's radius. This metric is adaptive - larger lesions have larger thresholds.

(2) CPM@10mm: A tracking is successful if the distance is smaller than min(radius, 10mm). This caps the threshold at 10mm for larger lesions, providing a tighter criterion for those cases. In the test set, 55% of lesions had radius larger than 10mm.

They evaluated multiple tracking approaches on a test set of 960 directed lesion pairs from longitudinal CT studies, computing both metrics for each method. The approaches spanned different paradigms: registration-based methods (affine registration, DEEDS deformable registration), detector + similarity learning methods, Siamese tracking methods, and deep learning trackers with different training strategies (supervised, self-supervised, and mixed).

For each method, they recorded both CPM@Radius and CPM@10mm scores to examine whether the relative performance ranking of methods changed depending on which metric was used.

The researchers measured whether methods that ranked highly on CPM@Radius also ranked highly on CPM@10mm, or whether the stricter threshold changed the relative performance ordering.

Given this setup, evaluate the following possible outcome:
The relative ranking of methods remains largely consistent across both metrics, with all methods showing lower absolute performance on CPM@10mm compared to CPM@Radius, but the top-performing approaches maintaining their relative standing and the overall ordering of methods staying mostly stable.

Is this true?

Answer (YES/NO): YES